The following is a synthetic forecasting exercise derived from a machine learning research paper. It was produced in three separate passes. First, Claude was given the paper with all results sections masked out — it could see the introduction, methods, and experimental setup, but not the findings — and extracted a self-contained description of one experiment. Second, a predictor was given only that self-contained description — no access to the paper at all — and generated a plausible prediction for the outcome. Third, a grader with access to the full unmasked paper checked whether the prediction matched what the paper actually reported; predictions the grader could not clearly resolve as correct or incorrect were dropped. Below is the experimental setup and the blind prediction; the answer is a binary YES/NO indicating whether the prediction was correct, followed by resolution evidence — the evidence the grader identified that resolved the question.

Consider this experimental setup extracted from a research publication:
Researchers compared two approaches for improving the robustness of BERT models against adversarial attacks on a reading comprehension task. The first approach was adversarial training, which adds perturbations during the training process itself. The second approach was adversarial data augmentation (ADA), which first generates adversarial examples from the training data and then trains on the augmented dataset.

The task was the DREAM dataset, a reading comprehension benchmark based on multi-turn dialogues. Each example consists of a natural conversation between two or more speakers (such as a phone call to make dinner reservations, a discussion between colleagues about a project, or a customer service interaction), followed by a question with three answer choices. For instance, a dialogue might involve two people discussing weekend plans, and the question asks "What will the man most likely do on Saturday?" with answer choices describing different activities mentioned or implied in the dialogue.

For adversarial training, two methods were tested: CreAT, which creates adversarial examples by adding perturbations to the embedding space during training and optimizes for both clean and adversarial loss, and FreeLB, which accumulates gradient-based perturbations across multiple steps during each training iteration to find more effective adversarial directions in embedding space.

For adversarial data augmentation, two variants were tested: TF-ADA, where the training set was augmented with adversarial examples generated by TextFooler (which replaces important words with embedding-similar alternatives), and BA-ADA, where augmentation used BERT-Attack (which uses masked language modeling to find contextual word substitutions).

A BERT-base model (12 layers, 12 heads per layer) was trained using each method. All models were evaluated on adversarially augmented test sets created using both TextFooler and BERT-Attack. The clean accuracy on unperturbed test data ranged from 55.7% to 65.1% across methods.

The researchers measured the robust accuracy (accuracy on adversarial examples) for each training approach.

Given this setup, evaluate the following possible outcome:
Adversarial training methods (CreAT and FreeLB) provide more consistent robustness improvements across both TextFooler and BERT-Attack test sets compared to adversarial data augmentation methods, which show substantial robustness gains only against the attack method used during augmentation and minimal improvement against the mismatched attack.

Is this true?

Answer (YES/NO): NO